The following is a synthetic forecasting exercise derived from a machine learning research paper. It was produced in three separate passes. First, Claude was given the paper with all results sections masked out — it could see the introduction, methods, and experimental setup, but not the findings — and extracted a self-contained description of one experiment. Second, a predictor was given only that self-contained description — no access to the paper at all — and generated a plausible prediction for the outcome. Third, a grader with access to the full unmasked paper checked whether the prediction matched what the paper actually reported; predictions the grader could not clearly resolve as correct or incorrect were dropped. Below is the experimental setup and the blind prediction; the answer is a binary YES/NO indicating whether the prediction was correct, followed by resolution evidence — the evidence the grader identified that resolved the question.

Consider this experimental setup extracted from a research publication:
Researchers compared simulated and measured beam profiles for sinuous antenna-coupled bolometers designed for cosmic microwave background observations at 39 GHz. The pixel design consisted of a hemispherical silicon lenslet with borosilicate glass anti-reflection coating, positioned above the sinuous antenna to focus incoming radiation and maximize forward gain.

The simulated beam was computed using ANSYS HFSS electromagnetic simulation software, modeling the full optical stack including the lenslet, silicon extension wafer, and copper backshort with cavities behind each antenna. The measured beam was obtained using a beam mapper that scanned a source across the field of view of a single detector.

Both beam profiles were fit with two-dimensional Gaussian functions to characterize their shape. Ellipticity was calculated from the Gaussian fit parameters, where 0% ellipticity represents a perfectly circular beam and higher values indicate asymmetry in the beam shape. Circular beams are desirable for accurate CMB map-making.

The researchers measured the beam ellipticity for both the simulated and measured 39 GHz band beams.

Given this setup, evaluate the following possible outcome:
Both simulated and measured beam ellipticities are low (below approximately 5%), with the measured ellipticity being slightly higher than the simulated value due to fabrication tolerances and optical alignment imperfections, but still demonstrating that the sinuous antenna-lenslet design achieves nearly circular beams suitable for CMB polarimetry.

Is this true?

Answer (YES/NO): NO